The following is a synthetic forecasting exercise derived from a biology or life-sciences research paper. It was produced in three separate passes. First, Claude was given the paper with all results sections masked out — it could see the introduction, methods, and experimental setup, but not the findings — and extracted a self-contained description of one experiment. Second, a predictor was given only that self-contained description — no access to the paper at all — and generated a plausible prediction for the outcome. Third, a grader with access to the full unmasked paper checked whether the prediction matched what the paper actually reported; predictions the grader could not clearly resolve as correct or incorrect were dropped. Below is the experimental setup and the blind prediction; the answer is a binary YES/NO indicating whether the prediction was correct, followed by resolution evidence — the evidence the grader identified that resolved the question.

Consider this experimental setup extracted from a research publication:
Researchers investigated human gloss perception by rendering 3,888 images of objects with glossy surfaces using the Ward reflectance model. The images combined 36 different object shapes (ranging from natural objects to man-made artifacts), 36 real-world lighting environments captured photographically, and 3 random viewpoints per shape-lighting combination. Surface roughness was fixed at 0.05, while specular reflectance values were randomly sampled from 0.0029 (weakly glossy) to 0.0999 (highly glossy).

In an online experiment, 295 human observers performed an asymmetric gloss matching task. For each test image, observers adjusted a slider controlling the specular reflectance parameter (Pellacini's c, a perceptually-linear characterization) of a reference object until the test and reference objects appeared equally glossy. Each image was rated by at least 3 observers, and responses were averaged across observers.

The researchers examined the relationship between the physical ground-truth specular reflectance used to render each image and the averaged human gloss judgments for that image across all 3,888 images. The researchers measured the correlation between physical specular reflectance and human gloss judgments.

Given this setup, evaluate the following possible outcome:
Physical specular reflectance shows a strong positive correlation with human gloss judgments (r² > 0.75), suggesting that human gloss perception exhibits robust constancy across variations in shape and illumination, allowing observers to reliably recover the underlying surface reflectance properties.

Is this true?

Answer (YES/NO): NO